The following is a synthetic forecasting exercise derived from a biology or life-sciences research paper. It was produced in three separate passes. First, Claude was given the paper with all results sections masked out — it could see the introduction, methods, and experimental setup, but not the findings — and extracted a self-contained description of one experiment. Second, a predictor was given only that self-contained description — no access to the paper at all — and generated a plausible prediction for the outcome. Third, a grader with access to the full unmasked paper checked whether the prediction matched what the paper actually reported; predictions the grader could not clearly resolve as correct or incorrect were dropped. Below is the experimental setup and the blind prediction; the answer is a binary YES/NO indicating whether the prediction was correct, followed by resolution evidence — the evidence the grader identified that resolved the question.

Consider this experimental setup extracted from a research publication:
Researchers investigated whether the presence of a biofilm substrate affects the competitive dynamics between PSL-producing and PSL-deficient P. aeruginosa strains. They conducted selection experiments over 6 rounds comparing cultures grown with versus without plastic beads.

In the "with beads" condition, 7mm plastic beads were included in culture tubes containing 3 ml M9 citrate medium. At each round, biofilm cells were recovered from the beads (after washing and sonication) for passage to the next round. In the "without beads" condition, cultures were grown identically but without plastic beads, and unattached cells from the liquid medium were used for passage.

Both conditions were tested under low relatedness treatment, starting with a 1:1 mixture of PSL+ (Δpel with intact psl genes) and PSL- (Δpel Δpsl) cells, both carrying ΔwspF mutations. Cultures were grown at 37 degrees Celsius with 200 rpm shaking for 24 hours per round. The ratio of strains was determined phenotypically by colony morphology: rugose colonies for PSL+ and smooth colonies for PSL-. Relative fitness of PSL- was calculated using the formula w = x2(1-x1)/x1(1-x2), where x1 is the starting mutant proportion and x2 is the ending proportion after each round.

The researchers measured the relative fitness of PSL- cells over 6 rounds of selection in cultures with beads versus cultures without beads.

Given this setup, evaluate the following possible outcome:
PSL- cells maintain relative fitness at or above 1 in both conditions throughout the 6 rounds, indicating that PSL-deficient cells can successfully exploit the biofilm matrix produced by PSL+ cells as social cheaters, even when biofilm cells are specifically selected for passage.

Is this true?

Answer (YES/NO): NO